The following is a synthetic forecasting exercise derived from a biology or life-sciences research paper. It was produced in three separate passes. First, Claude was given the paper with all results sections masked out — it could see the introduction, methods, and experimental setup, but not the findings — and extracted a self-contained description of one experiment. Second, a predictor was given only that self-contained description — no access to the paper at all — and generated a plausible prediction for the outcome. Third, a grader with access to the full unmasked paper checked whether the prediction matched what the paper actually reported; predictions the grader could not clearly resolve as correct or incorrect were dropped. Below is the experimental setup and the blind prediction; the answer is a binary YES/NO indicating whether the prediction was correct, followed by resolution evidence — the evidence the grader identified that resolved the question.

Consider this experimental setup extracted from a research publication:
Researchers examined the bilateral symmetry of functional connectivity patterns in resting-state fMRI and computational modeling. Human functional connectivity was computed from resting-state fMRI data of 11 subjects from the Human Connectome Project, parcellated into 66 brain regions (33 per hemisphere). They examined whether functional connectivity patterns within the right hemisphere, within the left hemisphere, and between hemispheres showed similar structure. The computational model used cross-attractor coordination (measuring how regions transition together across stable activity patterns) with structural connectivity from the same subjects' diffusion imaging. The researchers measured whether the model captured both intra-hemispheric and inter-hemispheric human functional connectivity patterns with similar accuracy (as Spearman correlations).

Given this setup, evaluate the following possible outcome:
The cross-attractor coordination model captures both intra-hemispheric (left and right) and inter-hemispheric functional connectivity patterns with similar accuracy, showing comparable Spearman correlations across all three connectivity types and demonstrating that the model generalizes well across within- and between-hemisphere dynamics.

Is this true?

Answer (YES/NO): YES